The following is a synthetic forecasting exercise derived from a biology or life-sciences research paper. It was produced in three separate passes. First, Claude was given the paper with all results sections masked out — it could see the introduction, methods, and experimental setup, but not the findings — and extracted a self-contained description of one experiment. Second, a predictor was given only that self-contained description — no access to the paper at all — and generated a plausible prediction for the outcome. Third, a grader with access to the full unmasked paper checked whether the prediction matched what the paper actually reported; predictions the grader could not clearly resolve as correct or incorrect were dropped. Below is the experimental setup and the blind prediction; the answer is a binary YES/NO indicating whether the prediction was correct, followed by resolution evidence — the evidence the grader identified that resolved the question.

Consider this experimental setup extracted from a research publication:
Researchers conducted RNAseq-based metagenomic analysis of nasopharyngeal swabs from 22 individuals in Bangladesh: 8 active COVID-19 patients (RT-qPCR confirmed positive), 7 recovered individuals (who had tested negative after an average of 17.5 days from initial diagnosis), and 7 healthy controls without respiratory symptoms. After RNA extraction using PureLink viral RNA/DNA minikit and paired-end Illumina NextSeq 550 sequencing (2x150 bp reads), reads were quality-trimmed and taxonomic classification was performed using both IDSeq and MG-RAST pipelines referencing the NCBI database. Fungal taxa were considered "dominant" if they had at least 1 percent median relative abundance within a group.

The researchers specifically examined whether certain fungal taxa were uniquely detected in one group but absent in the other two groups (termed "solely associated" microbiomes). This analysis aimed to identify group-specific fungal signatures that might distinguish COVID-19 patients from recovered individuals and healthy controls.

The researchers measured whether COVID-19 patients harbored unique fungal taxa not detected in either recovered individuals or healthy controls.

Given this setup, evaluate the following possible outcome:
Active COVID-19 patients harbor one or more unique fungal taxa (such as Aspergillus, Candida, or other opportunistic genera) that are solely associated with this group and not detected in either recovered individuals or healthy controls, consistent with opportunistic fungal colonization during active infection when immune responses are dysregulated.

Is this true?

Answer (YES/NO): YES